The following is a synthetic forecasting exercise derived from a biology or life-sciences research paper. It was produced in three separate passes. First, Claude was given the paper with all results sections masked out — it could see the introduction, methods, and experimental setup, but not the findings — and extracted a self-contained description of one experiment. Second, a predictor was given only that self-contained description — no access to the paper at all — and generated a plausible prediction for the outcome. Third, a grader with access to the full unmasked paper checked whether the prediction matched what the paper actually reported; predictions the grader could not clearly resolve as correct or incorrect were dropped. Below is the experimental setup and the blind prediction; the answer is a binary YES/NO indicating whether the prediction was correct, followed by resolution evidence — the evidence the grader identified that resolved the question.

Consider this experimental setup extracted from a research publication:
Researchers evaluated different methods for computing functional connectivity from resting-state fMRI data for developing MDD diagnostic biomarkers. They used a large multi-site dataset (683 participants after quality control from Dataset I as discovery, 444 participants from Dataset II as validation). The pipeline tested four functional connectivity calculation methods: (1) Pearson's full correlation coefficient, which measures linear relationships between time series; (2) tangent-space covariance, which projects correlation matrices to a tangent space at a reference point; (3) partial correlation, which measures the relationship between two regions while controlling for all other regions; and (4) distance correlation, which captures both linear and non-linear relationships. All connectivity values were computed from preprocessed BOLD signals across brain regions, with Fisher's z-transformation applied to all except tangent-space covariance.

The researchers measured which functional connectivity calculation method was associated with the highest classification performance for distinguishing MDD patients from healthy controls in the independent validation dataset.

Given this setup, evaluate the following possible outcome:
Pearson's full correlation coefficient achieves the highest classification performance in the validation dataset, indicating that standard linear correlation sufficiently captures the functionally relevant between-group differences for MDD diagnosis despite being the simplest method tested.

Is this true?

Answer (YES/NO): NO